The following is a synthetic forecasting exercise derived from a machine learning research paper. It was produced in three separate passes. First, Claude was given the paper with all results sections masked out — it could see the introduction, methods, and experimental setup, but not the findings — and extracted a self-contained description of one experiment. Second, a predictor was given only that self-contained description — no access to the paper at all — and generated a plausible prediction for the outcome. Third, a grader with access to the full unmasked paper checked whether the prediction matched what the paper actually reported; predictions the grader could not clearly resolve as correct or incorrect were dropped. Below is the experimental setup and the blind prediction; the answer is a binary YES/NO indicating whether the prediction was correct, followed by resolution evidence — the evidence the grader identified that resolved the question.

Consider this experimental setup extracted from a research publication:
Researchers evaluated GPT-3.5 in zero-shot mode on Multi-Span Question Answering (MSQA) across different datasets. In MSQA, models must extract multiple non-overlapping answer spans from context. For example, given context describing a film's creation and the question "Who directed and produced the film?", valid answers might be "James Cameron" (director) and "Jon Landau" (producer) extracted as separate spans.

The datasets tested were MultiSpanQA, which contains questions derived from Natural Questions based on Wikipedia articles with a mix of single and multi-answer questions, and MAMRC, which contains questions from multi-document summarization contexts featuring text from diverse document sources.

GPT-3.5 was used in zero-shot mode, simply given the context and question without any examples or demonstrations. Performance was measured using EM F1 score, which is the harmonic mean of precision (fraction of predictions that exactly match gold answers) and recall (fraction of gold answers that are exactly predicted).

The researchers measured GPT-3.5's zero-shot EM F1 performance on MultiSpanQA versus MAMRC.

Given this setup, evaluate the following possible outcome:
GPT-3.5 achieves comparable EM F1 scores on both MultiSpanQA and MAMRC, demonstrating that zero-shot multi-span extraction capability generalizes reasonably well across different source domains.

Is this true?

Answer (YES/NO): NO